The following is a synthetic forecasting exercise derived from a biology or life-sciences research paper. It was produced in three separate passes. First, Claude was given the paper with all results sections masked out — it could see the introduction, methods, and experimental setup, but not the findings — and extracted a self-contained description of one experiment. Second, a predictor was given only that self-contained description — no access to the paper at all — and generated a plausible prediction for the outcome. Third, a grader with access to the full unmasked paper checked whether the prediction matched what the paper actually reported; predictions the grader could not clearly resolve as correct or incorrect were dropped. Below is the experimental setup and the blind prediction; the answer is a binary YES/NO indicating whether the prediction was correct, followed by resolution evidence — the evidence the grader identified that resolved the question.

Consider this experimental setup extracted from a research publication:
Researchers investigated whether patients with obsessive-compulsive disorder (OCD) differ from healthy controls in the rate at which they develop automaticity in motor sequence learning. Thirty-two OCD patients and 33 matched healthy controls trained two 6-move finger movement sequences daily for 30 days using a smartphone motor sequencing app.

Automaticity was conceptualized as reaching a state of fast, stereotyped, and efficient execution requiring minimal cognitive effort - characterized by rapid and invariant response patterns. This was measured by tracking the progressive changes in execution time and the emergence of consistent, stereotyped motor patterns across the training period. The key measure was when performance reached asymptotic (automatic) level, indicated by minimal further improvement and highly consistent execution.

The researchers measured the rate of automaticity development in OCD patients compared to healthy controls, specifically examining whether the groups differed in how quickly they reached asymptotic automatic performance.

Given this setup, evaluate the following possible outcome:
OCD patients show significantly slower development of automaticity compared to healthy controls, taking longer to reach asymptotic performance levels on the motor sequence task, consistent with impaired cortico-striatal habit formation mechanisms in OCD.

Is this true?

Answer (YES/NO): YES